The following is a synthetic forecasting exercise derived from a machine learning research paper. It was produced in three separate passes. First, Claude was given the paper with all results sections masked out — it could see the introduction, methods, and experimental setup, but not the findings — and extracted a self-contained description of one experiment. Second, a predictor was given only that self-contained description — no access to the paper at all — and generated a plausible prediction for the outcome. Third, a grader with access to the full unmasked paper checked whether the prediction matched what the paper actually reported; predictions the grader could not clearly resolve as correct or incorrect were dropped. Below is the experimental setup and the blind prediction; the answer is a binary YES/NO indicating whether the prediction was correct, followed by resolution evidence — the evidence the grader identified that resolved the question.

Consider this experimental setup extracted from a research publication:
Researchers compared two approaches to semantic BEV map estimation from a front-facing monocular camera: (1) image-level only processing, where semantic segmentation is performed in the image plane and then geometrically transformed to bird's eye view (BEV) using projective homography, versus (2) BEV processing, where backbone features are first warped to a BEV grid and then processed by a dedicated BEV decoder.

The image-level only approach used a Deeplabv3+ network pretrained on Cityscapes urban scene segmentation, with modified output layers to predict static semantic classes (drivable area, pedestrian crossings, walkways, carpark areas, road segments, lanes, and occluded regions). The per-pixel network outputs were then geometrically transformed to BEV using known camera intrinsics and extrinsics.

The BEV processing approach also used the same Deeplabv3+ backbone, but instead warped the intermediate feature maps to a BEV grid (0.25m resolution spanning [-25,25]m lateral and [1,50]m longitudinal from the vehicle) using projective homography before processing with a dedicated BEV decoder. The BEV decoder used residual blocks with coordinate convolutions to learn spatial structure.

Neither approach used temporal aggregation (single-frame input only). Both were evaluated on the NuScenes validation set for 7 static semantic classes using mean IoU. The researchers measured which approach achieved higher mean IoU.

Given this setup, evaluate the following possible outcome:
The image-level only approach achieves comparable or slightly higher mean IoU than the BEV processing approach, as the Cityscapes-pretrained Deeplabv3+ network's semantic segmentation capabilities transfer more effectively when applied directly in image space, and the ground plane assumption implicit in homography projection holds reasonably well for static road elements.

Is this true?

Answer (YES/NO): NO